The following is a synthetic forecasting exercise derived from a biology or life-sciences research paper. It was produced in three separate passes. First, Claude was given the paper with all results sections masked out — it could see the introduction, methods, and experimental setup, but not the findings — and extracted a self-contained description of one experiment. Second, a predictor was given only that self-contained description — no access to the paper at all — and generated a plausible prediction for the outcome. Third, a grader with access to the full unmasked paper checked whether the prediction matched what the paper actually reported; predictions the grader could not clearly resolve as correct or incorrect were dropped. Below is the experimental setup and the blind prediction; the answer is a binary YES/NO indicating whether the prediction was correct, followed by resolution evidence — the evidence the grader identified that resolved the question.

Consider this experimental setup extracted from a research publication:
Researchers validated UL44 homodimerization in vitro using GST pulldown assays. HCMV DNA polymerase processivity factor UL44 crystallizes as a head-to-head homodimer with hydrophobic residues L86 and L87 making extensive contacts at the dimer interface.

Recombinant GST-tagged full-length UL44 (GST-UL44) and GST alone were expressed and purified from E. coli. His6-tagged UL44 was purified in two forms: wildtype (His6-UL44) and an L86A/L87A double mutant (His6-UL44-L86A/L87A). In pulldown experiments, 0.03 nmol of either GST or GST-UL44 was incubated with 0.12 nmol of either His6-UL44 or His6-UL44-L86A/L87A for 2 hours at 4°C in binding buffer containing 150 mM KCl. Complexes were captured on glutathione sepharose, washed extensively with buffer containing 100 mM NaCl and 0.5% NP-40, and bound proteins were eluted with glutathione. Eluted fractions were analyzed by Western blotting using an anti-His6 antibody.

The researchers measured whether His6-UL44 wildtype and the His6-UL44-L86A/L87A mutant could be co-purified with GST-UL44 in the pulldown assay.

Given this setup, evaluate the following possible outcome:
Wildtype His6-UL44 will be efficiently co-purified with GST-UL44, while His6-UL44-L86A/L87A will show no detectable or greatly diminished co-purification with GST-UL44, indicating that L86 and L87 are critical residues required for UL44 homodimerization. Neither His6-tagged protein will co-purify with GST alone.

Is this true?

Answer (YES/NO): YES